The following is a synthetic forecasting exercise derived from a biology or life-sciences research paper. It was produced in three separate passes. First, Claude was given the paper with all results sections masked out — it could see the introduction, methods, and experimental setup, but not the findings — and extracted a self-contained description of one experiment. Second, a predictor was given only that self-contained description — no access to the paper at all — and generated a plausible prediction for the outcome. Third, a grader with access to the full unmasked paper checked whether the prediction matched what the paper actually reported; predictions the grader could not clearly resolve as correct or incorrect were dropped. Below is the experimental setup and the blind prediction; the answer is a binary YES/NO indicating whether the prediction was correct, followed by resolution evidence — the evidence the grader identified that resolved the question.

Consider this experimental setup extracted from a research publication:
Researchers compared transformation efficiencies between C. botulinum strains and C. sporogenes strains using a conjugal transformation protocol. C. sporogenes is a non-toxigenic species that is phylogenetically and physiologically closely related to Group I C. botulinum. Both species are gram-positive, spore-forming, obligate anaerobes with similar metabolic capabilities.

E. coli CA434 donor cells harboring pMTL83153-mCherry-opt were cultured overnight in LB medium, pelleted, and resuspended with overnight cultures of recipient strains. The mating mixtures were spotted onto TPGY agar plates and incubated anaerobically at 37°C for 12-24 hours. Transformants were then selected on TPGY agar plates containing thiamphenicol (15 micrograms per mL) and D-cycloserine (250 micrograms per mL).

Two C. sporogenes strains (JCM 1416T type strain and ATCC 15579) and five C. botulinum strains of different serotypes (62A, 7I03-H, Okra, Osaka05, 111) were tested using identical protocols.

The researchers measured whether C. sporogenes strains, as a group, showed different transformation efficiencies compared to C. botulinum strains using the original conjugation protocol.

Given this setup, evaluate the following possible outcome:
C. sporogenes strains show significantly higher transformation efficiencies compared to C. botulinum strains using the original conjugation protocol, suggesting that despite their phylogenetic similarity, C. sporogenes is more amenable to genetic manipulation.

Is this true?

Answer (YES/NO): NO